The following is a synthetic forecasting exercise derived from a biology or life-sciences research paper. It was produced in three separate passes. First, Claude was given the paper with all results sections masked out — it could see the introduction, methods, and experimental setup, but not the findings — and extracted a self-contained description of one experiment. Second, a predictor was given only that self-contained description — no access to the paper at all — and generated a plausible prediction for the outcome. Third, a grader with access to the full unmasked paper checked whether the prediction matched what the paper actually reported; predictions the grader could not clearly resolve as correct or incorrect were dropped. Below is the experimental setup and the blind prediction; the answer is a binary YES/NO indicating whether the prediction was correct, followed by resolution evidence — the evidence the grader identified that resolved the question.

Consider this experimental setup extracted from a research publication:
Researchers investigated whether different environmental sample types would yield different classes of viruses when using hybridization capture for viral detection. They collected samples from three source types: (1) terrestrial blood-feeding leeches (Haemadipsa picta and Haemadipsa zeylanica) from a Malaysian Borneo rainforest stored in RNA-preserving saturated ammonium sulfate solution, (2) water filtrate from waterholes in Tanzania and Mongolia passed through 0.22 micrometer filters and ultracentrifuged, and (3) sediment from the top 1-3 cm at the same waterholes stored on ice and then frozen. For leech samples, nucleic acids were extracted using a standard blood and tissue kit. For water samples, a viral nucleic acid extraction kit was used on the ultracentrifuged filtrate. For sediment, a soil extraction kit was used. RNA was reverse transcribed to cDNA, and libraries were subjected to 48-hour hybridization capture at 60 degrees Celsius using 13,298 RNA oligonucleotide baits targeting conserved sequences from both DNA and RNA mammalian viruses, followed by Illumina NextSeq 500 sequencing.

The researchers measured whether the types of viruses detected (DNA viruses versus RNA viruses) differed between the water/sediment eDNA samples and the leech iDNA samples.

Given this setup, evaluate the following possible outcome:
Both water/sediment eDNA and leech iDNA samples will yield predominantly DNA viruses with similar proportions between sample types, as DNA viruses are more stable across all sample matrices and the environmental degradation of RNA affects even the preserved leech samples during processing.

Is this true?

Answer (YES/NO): NO